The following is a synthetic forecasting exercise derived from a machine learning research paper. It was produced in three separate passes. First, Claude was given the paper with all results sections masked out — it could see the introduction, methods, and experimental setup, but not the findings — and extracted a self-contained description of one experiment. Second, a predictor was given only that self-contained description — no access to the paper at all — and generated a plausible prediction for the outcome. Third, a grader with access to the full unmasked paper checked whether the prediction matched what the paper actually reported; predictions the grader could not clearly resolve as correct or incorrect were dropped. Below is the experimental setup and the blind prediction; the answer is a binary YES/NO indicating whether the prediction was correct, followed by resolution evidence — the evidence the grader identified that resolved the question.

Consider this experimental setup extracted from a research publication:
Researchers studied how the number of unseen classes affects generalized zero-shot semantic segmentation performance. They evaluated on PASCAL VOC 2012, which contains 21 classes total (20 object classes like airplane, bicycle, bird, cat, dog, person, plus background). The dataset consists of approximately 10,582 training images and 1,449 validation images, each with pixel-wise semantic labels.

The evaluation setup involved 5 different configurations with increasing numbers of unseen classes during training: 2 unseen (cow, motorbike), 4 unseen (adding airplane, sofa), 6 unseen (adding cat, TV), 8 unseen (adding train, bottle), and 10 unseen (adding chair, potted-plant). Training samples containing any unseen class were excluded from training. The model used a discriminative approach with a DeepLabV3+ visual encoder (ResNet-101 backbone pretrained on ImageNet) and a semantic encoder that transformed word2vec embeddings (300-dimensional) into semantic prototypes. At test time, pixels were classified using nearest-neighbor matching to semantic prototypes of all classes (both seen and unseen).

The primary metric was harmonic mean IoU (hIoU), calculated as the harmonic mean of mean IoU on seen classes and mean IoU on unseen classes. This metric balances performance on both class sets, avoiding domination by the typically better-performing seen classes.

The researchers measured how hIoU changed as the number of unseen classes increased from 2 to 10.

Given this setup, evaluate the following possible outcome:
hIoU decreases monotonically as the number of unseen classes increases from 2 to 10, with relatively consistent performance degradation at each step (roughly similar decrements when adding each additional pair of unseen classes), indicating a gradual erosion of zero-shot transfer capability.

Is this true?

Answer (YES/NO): NO